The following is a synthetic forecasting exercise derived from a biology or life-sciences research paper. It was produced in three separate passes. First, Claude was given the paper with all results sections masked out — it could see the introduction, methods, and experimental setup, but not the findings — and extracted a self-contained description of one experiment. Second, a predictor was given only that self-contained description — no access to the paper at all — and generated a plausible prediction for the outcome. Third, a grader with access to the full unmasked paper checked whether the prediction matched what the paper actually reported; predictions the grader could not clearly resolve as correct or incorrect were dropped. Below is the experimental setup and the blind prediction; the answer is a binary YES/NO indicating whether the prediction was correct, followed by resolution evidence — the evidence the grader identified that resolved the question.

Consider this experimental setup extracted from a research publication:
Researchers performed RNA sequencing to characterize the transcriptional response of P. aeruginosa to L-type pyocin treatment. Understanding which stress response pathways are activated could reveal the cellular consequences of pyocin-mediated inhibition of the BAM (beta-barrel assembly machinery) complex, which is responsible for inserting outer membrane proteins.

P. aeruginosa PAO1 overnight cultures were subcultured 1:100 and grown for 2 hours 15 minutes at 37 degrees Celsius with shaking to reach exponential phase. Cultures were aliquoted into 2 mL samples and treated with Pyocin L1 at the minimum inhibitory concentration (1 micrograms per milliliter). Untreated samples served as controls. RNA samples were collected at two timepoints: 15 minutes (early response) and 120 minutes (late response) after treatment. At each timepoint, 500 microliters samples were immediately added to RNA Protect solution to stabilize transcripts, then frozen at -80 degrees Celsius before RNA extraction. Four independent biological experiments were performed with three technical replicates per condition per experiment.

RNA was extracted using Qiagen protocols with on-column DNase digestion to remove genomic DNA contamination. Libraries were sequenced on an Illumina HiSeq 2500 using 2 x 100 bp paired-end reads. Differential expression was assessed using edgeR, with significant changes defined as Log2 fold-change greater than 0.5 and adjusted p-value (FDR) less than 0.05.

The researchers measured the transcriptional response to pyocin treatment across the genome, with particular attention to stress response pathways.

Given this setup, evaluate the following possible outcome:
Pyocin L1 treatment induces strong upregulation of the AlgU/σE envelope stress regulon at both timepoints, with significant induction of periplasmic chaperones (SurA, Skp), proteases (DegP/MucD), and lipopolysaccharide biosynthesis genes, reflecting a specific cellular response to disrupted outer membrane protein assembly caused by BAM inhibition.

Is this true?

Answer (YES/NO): NO